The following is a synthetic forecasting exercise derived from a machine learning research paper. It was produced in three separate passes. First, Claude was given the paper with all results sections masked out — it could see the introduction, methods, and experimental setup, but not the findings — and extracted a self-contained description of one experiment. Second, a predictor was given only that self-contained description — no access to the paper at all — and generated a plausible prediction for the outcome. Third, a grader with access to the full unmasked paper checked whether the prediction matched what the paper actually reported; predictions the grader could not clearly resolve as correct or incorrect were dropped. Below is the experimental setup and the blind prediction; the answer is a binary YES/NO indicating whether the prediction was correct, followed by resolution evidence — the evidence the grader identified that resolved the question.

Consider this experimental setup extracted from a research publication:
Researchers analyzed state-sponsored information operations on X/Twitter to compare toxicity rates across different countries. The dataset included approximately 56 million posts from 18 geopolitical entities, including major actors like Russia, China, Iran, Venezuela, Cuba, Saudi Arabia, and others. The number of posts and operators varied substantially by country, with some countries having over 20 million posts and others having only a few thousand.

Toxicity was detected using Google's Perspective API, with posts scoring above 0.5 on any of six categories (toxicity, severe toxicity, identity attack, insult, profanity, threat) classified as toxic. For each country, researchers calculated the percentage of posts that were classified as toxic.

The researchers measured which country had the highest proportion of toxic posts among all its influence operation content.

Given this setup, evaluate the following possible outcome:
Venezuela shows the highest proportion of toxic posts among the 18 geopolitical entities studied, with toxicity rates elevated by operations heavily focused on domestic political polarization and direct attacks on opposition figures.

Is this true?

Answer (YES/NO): NO